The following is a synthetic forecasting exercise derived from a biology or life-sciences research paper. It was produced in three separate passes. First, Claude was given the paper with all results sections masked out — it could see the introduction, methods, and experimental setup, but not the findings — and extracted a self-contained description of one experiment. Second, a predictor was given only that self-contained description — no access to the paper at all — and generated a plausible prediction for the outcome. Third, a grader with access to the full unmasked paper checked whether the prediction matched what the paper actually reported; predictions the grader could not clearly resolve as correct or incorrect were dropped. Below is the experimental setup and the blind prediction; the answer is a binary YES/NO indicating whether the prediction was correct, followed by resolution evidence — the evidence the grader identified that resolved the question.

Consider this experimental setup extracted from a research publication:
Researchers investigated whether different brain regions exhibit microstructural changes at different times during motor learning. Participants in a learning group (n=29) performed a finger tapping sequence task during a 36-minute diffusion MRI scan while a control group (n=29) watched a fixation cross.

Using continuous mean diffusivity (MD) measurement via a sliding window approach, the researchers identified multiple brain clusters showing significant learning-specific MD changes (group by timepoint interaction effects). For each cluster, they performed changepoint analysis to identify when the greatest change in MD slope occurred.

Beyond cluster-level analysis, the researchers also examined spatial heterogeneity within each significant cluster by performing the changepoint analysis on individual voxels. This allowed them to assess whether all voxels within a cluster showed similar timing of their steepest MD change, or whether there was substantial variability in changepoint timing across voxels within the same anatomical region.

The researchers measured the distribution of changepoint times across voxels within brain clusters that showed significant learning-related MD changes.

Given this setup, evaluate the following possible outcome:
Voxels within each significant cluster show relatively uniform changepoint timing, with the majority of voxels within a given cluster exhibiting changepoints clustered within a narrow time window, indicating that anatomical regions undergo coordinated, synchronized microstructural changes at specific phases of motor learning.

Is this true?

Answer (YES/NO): NO